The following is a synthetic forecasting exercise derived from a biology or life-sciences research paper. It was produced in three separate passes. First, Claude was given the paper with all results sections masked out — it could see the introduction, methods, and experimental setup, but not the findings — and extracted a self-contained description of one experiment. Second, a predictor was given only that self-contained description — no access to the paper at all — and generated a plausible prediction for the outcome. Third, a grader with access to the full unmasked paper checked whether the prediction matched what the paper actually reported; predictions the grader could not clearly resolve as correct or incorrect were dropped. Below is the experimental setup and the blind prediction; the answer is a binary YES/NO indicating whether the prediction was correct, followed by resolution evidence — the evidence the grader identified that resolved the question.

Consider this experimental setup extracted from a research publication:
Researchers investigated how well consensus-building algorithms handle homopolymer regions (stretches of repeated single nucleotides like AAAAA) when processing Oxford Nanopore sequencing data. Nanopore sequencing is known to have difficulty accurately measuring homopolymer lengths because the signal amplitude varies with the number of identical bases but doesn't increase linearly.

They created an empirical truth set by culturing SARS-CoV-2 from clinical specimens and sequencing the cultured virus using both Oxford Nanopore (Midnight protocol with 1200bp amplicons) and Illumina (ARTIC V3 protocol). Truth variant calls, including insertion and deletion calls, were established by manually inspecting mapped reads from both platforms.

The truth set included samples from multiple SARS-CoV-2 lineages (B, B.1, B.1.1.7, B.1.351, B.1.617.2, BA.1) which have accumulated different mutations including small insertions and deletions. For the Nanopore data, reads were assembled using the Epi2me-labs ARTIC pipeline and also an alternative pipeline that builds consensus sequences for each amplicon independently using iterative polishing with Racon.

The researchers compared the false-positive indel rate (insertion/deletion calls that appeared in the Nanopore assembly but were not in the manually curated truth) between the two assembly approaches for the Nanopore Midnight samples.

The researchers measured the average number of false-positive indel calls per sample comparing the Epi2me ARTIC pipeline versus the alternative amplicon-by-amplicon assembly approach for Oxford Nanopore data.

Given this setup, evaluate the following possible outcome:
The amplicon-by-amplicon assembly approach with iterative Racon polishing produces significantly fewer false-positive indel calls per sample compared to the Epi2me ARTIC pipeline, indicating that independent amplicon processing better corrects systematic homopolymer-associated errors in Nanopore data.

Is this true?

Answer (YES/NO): YES